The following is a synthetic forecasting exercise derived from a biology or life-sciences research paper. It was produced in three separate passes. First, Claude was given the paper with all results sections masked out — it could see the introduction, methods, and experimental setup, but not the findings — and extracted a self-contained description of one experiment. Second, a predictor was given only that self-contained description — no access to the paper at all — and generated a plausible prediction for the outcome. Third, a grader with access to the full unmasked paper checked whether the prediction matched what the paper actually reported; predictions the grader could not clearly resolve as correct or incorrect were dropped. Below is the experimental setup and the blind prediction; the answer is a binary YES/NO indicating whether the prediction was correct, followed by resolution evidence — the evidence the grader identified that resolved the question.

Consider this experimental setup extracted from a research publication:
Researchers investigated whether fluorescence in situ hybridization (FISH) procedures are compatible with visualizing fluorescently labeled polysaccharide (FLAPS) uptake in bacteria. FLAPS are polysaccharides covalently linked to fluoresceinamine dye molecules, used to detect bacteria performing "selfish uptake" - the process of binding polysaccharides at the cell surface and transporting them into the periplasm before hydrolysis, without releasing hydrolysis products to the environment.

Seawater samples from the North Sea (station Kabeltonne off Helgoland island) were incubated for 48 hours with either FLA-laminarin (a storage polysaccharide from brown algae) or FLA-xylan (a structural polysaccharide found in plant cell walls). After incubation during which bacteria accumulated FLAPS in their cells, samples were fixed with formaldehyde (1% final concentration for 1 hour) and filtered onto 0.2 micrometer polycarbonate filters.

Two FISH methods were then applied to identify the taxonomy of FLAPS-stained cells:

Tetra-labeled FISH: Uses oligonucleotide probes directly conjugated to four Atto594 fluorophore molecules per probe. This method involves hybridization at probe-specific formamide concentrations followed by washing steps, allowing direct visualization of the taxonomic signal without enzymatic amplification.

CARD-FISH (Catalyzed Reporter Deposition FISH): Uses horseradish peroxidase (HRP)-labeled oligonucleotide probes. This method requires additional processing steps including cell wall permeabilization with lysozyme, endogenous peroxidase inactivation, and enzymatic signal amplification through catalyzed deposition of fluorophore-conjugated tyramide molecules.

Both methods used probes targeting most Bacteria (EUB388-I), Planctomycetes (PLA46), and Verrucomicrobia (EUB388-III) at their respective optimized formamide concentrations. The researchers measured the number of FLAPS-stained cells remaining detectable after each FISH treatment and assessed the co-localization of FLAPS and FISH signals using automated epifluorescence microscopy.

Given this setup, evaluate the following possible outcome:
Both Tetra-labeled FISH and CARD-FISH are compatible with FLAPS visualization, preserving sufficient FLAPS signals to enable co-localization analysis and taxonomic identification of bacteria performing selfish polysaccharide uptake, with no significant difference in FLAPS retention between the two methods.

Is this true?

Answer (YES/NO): NO